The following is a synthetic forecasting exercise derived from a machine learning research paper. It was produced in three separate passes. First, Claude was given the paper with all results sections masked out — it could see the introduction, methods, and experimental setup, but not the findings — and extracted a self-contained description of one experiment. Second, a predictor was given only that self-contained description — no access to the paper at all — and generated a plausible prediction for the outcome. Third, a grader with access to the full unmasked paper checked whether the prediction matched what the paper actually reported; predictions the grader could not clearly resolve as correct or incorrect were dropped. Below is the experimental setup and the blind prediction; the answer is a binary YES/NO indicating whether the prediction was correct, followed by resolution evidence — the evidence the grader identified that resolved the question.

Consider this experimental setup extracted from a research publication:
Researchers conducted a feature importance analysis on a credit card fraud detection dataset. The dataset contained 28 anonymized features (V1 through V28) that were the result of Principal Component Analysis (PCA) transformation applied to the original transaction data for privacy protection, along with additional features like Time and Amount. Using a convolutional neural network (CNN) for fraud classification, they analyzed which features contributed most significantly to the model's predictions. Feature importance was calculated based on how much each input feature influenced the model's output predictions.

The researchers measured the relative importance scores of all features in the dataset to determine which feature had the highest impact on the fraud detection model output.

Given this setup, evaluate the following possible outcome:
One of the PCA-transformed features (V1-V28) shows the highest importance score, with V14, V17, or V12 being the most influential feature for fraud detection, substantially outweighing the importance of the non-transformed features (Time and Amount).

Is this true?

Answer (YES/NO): YES